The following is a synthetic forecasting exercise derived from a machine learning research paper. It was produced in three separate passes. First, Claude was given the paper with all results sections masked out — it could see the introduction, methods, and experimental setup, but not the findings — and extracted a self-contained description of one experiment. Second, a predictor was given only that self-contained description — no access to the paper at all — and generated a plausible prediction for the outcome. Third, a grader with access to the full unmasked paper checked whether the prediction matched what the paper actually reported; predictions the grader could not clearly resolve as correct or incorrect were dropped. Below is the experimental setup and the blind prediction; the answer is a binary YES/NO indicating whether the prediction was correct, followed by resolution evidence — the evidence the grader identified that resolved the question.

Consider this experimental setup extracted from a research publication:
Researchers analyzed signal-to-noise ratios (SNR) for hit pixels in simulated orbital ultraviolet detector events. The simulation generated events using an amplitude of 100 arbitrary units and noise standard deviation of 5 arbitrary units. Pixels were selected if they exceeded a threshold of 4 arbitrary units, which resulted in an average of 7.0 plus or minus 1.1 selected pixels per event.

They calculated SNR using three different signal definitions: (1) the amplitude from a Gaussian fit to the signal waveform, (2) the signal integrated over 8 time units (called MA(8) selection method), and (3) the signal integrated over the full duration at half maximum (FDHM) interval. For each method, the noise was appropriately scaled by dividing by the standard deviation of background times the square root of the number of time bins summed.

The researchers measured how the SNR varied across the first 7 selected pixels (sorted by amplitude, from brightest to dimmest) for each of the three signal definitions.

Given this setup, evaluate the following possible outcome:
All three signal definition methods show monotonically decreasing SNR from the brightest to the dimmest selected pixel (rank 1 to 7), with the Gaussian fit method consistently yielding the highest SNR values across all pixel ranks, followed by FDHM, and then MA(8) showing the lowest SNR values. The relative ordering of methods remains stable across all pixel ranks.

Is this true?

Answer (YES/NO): NO